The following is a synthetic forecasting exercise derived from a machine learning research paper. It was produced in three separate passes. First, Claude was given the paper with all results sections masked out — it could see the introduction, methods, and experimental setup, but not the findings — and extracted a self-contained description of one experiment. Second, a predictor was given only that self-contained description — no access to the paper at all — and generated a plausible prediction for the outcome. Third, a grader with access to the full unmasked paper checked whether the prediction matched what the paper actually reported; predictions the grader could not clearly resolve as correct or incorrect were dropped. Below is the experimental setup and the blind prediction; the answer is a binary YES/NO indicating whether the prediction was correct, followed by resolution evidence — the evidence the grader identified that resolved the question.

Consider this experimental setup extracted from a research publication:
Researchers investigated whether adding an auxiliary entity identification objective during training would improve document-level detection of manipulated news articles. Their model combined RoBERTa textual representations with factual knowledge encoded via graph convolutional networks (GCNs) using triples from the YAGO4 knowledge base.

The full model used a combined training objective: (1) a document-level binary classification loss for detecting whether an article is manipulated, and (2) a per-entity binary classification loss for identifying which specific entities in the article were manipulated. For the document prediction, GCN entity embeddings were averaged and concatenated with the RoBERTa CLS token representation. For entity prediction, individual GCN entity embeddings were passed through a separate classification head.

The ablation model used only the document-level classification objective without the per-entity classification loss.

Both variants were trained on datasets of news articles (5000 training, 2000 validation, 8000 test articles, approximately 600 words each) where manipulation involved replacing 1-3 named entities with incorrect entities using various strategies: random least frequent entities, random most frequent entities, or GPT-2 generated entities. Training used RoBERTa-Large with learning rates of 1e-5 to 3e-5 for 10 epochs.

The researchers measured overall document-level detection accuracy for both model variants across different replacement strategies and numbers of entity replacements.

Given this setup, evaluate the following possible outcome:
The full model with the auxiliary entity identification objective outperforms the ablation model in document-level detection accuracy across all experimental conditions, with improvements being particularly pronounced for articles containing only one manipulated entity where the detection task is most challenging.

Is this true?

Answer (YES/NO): NO